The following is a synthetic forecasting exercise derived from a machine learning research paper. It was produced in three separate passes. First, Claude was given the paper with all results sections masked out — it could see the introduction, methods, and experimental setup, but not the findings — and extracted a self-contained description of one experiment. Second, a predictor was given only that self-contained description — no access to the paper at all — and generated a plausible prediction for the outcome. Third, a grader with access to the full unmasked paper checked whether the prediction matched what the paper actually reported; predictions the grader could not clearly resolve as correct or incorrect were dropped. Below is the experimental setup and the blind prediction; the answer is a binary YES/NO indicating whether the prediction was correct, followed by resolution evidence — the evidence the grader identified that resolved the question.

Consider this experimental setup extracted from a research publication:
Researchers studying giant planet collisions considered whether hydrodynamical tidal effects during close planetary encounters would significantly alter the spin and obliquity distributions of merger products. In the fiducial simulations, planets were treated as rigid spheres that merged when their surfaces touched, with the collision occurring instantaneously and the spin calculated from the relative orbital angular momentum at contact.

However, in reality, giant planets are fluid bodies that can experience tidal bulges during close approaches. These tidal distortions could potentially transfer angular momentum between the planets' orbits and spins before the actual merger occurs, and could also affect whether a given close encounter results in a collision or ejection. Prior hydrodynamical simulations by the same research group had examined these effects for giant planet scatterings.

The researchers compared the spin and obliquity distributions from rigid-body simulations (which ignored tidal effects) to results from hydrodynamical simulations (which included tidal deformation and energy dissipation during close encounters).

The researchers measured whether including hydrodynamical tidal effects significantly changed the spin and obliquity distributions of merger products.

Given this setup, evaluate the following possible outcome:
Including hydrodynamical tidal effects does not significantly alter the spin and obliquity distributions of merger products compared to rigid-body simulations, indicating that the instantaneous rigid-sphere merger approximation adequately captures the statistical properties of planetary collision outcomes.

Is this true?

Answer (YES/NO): YES